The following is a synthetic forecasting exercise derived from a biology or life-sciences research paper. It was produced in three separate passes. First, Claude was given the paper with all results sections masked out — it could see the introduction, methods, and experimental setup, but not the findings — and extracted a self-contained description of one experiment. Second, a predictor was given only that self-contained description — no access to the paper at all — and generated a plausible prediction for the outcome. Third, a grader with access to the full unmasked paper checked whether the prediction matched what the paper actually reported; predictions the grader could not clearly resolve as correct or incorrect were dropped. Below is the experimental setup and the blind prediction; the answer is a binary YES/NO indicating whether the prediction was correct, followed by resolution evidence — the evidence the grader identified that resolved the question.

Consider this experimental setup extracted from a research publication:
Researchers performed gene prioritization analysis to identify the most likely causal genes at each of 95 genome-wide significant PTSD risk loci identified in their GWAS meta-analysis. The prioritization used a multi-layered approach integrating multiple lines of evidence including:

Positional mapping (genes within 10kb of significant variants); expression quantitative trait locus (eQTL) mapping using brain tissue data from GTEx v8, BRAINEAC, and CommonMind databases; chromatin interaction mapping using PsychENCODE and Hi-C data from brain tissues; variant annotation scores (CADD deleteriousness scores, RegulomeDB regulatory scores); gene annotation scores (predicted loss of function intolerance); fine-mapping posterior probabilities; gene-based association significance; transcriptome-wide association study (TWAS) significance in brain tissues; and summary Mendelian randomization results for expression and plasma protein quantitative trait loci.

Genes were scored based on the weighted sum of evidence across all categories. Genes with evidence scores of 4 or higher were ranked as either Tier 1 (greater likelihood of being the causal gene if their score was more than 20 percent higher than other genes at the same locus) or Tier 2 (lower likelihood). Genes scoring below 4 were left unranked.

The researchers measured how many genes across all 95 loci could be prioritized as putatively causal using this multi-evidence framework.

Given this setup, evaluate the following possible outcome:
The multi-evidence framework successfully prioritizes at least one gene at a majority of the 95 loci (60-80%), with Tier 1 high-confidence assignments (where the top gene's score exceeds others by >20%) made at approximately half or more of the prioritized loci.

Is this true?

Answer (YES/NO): YES